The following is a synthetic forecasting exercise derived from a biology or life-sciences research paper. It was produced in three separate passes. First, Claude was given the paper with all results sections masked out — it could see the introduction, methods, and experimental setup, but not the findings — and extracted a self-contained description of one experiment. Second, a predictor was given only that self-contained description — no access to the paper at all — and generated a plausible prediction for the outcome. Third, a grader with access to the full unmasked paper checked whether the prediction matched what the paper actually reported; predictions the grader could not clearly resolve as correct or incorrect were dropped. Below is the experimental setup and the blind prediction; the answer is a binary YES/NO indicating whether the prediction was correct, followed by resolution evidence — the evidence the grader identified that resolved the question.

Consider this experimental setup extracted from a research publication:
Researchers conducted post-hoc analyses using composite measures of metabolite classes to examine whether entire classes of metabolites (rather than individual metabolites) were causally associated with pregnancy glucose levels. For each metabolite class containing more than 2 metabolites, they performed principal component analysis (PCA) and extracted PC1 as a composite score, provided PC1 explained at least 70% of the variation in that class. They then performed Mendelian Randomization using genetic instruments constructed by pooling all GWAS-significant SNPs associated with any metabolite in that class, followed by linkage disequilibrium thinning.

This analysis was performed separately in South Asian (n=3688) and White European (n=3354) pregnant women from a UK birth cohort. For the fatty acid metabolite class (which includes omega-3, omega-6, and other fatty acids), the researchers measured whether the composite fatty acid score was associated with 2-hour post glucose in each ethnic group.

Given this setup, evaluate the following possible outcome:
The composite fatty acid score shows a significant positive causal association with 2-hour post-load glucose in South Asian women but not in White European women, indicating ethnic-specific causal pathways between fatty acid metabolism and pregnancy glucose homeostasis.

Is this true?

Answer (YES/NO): NO